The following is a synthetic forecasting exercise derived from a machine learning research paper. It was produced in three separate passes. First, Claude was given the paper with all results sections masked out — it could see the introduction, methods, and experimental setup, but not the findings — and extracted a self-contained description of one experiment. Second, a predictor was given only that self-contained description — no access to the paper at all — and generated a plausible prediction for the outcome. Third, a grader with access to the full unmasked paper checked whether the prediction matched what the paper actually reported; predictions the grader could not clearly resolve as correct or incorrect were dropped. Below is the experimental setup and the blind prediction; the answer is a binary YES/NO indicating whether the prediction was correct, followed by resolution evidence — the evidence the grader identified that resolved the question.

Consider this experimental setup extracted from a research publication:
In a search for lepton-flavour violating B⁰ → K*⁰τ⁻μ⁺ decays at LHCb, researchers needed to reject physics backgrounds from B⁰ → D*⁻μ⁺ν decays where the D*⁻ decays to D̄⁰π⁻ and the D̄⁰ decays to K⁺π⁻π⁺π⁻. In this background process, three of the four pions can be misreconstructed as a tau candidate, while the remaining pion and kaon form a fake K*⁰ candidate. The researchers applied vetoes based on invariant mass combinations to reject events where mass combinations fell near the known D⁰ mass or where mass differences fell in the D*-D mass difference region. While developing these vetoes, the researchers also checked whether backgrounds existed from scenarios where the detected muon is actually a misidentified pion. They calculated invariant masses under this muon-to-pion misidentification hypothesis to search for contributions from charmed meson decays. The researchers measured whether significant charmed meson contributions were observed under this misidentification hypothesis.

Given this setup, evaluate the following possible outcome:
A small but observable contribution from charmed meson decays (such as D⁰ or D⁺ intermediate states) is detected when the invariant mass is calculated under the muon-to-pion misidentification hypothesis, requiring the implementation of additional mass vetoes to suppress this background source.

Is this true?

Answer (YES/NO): NO